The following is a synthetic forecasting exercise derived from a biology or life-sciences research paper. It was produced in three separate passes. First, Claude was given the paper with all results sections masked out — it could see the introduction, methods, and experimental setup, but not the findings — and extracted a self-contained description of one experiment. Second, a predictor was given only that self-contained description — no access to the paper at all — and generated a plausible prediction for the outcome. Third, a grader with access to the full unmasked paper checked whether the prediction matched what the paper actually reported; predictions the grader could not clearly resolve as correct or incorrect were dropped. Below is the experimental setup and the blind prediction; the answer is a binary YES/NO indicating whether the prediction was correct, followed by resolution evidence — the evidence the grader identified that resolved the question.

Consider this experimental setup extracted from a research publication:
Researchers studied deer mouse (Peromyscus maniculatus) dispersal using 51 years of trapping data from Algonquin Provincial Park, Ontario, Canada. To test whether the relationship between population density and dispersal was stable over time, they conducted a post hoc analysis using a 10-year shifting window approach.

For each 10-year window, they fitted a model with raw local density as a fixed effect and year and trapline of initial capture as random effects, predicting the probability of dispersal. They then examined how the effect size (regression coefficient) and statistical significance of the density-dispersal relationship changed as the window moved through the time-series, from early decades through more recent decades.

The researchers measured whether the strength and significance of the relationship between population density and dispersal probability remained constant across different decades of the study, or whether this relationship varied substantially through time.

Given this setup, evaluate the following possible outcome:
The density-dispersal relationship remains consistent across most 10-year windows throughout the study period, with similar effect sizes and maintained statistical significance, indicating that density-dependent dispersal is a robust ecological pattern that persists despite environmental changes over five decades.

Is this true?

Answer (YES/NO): NO